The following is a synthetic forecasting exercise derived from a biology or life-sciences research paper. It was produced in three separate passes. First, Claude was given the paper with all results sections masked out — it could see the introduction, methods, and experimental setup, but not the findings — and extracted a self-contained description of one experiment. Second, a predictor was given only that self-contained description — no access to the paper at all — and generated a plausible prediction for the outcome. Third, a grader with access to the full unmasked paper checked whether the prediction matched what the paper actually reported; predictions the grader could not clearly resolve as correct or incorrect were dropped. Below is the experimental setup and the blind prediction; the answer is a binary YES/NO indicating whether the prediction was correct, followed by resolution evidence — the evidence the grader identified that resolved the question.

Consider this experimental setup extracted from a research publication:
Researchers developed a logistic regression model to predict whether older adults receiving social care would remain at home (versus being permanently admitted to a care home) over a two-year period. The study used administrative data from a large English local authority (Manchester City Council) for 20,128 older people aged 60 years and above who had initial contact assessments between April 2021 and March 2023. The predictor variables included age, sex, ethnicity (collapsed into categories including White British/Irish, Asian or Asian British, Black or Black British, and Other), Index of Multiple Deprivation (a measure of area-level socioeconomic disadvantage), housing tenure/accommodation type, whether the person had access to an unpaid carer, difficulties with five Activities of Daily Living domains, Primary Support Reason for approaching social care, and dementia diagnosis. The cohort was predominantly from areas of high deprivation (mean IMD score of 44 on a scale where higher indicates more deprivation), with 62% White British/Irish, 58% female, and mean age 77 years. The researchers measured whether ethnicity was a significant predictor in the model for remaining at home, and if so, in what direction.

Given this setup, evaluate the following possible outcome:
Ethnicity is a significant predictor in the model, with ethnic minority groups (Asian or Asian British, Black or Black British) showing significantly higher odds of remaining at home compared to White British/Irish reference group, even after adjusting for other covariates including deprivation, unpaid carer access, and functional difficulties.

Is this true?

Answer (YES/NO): YES